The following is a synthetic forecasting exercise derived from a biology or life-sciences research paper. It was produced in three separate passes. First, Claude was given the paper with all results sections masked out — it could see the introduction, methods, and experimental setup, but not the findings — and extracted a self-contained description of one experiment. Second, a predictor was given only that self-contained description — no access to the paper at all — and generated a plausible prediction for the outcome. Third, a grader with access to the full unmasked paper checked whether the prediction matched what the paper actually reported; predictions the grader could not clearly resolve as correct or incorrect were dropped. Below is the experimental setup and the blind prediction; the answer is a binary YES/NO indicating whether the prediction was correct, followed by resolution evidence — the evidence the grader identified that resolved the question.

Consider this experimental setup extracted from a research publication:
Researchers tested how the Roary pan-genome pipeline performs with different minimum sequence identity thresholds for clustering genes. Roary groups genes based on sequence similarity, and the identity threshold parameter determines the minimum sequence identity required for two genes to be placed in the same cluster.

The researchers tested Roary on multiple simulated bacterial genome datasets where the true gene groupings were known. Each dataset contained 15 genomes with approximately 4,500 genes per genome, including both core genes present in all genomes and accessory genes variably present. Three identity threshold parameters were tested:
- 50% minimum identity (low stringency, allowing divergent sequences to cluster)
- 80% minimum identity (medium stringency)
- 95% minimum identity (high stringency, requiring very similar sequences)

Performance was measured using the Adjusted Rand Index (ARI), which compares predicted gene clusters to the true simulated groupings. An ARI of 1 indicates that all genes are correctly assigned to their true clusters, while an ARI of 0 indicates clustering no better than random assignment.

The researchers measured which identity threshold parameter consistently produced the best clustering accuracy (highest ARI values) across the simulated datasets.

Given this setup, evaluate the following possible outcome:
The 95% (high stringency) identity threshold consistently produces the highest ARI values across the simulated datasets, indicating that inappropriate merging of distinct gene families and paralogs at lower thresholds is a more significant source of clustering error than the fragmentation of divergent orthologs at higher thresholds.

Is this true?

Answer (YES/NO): NO